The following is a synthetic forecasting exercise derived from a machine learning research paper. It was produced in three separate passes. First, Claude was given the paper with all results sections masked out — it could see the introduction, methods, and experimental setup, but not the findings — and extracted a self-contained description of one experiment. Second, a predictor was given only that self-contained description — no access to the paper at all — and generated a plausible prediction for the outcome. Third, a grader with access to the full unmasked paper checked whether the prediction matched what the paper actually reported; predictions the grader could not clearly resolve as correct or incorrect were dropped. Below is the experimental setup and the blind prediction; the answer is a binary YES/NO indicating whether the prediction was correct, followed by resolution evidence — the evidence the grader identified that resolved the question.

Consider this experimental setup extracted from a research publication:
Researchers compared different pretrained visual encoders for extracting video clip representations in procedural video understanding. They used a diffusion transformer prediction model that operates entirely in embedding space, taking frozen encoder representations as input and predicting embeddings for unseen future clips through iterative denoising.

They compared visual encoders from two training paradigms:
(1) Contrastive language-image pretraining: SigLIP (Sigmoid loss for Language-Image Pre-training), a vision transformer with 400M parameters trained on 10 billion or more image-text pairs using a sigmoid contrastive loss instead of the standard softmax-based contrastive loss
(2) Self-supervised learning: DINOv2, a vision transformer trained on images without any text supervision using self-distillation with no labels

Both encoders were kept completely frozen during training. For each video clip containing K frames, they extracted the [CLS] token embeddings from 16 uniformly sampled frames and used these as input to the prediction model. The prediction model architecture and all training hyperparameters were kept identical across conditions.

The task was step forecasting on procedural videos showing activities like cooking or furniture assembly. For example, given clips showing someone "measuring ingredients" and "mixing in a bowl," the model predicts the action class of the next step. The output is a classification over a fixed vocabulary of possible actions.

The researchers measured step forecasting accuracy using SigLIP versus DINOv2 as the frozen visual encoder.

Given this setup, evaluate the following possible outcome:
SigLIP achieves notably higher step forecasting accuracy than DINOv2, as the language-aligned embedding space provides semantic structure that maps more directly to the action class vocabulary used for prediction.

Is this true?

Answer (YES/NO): YES